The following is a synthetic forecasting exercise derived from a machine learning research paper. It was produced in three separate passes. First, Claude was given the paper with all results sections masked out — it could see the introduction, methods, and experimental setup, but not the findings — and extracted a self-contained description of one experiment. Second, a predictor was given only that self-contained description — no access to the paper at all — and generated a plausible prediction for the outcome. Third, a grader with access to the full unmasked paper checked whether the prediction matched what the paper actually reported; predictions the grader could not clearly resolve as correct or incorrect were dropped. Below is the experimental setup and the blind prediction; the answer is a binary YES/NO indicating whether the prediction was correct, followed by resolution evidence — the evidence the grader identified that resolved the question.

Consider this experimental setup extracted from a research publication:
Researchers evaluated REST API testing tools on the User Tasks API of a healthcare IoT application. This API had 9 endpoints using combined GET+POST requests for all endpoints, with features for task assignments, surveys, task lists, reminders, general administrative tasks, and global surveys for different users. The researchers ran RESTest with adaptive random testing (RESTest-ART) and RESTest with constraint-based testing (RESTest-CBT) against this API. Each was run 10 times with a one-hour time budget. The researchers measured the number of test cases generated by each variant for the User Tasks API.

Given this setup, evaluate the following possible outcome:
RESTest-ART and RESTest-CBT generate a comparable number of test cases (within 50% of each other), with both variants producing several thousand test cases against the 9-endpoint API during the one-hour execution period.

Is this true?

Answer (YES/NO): NO